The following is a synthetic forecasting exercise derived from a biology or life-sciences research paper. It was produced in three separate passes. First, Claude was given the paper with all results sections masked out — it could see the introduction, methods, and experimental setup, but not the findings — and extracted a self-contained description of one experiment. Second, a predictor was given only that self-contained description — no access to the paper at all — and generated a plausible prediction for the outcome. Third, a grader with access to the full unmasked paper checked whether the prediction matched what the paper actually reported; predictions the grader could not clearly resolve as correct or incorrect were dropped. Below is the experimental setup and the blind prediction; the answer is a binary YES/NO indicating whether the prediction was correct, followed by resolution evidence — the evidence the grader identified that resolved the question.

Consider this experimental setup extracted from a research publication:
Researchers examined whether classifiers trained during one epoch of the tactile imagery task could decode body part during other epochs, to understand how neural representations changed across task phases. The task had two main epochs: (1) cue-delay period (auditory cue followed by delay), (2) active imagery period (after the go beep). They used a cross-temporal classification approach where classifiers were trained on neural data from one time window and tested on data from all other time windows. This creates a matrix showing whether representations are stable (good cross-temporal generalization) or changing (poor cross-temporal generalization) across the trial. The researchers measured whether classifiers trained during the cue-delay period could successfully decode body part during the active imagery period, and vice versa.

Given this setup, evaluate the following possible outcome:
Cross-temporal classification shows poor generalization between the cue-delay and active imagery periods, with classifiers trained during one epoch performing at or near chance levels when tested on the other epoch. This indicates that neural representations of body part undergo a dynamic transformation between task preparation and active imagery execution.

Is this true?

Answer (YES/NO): NO